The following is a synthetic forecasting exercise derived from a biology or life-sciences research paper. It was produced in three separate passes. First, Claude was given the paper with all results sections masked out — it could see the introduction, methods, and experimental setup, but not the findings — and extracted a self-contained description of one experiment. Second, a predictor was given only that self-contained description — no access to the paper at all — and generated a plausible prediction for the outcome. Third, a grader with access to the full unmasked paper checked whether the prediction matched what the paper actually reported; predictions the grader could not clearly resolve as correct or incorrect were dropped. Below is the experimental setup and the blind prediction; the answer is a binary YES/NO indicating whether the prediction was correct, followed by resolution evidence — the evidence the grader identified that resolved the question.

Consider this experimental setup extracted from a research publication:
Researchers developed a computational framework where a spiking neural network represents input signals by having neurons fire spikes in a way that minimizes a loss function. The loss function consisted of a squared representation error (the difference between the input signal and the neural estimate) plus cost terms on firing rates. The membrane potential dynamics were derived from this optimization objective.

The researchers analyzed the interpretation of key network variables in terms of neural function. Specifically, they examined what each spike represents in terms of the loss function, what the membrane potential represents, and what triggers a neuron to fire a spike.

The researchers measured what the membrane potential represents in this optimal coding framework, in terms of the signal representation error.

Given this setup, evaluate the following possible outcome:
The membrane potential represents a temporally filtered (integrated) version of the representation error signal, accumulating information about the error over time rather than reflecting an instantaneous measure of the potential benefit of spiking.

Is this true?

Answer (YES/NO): NO